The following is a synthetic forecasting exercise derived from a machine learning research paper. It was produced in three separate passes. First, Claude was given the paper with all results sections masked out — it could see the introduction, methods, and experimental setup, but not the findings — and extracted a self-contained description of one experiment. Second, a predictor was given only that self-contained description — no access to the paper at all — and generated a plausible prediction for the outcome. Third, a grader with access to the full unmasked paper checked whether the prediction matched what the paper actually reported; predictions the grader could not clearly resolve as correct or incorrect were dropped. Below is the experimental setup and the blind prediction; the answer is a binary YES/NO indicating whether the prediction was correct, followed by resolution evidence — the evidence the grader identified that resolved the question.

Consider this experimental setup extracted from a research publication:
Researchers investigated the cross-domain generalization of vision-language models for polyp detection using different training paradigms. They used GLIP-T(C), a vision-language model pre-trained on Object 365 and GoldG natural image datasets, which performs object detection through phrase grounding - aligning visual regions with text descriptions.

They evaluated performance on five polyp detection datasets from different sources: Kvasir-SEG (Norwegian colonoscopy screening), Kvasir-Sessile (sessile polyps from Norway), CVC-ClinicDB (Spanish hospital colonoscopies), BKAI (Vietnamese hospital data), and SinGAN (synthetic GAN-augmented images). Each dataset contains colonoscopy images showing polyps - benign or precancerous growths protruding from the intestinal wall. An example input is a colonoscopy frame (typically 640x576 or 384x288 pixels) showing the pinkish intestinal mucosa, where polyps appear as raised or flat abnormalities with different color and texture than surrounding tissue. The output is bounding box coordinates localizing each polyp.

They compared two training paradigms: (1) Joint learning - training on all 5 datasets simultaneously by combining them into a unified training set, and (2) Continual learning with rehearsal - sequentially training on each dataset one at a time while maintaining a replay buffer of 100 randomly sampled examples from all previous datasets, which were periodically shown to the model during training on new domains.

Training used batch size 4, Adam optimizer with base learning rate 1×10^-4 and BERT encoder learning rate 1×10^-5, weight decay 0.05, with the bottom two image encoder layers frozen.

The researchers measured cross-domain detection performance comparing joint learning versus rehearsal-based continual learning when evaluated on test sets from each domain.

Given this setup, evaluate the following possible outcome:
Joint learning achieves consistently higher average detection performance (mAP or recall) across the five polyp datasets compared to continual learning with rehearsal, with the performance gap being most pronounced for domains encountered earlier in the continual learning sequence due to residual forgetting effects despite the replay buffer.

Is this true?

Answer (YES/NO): NO